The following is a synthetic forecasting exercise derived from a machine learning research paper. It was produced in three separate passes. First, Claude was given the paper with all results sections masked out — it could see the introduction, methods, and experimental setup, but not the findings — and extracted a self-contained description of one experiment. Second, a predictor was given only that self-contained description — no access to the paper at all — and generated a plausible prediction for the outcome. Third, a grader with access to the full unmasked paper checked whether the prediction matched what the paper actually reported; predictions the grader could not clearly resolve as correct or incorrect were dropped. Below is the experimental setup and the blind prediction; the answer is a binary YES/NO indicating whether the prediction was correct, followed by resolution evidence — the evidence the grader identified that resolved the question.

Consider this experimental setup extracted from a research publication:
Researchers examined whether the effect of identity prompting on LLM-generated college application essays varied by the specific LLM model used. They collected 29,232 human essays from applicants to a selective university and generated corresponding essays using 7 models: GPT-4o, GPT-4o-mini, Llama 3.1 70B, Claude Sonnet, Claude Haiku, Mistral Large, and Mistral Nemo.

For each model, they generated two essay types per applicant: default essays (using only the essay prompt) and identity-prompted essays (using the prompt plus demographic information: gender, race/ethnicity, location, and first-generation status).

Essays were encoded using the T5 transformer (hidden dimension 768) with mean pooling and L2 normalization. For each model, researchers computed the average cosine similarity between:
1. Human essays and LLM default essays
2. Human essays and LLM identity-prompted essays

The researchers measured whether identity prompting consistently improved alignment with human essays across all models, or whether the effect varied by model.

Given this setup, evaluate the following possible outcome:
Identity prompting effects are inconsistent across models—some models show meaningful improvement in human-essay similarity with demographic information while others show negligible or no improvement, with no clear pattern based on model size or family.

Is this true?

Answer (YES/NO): NO